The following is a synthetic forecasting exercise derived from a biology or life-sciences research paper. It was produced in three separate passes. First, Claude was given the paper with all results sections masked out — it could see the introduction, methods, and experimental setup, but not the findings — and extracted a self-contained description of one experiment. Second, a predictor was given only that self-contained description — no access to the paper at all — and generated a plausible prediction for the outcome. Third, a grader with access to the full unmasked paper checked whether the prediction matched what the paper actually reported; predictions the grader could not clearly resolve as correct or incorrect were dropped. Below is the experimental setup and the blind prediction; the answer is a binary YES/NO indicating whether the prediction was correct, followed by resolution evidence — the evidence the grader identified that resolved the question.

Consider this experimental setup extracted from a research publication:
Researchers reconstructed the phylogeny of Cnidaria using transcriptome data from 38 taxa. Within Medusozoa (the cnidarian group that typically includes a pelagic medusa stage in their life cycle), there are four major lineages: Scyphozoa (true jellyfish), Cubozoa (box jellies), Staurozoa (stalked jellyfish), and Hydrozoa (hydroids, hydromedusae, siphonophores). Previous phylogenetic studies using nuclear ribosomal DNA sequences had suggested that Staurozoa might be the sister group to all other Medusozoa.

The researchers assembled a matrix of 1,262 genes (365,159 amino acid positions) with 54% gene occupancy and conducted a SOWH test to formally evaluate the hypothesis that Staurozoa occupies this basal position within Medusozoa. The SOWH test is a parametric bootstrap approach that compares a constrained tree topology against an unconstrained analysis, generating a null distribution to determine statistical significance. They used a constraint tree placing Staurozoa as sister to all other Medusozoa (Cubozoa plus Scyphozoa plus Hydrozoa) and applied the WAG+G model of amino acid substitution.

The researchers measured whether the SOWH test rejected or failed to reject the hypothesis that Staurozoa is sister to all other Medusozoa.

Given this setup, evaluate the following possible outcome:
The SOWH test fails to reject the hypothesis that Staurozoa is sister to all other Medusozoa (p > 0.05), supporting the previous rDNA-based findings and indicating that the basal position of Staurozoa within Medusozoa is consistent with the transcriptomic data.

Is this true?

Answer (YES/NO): NO